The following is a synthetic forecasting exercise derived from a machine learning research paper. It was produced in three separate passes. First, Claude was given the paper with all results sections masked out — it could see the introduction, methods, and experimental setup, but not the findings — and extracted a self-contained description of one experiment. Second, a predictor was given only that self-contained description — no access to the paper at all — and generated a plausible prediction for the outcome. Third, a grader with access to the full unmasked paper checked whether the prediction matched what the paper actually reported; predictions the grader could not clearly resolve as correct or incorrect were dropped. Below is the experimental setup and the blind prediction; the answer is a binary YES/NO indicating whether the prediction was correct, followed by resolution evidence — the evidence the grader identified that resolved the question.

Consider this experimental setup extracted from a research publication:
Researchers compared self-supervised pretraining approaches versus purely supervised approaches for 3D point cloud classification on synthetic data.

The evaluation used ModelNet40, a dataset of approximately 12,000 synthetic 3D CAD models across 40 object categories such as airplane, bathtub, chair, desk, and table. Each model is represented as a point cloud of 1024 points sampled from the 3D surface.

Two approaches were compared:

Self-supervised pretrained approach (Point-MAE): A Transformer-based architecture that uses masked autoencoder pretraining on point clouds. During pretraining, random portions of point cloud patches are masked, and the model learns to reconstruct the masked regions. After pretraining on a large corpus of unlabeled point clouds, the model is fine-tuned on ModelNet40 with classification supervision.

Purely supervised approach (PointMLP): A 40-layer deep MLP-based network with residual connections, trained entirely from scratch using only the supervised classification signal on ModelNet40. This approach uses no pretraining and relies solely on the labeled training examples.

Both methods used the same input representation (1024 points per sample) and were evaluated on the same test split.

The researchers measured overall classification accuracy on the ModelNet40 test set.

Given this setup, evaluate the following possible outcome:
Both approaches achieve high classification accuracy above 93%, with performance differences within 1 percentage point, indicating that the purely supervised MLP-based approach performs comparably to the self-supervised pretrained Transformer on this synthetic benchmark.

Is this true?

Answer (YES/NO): YES